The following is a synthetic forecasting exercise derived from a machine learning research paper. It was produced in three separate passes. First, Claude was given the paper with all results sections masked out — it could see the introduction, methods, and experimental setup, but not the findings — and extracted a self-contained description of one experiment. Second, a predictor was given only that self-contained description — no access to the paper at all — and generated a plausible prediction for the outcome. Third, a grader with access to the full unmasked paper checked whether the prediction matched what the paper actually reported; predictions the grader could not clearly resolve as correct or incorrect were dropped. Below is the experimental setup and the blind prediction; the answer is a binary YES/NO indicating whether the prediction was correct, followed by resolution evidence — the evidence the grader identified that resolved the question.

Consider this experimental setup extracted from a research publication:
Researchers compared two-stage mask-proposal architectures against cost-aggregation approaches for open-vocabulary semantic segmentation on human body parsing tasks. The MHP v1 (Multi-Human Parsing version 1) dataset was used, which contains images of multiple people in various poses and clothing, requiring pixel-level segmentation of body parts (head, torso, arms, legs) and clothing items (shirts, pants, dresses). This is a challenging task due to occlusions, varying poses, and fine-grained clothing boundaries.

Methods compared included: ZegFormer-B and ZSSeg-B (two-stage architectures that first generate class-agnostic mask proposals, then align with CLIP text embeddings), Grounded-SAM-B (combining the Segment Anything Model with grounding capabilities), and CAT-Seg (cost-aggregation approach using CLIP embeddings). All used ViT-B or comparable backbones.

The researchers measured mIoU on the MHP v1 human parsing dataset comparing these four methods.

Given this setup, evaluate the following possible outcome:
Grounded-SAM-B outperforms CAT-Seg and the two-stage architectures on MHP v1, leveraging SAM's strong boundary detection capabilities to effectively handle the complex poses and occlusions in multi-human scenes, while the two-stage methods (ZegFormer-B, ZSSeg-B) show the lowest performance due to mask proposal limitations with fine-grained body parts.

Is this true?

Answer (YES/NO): YES